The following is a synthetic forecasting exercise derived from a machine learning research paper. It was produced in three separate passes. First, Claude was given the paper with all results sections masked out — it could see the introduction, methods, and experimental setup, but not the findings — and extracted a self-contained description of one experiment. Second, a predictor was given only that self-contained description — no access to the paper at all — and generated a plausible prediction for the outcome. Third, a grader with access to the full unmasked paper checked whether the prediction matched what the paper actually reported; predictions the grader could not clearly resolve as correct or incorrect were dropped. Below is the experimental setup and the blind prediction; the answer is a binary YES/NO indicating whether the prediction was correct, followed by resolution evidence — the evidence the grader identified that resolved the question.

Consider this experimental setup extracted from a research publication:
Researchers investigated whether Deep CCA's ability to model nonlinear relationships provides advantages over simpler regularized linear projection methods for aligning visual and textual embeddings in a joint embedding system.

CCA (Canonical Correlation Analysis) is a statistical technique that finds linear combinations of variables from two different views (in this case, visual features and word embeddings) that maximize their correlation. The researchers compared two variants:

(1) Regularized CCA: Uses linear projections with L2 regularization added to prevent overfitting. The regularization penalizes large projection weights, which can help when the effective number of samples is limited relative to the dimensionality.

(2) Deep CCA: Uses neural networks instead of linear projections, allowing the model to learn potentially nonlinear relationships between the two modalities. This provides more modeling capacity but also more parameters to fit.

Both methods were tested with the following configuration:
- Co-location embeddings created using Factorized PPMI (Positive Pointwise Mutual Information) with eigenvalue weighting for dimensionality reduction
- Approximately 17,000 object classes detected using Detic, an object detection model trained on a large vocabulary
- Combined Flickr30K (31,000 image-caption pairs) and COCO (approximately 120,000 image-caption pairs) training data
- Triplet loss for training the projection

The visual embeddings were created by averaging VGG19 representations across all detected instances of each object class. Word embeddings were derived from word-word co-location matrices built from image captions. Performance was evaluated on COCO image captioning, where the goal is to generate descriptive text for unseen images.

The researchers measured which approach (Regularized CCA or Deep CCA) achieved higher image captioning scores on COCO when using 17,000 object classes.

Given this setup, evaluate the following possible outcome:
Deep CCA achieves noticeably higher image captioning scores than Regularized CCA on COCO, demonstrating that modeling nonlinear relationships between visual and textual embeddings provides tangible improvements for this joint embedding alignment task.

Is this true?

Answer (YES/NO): NO